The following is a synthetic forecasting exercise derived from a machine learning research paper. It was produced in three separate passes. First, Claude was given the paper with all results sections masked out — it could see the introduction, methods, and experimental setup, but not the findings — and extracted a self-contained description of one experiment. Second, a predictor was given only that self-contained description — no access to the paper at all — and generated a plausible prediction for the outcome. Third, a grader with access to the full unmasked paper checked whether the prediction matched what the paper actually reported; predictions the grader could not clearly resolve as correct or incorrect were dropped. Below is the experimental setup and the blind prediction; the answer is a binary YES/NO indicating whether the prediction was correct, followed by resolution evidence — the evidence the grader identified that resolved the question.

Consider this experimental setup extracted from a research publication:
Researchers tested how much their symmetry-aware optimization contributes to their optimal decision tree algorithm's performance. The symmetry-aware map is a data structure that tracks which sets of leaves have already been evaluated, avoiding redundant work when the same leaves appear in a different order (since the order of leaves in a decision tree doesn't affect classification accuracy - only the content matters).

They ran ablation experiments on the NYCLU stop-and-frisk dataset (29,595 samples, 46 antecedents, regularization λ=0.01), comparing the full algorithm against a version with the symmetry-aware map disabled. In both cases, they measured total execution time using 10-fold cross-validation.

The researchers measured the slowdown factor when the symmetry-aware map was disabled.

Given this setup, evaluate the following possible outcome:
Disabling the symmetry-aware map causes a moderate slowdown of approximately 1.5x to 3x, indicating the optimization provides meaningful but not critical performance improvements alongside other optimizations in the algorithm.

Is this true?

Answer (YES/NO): NO